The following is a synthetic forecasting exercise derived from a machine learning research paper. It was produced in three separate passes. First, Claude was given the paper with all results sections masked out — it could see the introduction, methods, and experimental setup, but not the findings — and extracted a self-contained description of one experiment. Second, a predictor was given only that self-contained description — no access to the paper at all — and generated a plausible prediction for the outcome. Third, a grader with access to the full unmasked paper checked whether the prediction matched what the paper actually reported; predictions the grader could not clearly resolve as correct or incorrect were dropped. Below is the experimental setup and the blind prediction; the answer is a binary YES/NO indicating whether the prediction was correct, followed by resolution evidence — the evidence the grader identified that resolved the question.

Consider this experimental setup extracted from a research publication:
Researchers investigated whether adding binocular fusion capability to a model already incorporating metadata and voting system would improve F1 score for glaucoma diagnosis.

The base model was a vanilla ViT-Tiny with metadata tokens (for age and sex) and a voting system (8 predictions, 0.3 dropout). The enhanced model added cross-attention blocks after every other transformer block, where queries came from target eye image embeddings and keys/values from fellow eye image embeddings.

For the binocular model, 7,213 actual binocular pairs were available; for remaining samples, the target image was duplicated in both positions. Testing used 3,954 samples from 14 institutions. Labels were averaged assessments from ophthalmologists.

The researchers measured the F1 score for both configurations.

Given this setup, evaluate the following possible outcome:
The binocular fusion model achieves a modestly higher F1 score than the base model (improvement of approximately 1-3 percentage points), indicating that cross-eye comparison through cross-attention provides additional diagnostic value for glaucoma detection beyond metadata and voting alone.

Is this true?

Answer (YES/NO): YES